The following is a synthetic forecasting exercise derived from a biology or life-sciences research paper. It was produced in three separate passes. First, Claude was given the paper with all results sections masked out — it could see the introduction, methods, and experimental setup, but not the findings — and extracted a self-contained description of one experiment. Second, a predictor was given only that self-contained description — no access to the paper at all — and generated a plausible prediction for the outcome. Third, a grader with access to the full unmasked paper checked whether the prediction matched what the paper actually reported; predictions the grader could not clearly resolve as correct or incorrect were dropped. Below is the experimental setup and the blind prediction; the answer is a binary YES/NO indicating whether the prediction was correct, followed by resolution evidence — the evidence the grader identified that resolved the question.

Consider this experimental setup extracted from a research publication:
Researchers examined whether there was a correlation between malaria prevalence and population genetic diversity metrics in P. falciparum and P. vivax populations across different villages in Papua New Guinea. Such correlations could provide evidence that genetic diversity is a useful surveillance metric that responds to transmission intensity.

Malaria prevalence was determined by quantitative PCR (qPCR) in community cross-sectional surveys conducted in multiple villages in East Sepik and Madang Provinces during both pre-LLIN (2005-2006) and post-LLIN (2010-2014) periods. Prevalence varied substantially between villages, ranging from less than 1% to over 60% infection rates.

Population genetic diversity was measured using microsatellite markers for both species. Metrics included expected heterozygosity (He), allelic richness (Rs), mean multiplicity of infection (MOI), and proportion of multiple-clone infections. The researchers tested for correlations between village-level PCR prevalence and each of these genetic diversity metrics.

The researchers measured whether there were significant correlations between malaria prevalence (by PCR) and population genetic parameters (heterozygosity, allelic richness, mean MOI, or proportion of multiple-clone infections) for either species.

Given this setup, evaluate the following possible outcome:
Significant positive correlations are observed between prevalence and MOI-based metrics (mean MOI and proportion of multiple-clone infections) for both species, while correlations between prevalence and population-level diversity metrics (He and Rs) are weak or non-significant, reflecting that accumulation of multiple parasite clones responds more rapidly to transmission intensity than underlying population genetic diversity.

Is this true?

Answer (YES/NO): NO